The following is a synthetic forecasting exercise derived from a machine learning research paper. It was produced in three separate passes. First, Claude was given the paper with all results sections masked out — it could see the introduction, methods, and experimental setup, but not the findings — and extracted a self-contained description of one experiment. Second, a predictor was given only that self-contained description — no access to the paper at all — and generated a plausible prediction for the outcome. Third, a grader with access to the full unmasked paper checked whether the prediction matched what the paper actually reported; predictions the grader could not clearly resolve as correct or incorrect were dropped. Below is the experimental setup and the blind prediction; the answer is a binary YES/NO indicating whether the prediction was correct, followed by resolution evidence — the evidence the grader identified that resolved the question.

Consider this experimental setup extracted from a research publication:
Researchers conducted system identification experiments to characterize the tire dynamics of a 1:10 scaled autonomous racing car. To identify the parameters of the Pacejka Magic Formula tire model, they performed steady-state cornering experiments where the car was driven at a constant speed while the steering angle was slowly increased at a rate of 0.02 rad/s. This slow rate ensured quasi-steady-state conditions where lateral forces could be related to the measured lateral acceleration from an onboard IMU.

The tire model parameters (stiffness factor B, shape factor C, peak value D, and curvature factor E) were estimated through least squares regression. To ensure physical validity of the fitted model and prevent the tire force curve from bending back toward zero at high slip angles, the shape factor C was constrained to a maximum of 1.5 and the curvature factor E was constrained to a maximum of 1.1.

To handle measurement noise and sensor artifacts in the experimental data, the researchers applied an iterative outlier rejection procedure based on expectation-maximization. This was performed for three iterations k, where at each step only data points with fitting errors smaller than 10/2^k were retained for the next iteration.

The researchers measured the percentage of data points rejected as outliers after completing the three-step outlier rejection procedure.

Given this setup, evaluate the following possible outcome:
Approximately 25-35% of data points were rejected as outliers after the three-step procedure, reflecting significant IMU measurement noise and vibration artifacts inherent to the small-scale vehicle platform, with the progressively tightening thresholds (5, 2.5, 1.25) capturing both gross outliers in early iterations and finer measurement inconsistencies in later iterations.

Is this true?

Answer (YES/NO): YES